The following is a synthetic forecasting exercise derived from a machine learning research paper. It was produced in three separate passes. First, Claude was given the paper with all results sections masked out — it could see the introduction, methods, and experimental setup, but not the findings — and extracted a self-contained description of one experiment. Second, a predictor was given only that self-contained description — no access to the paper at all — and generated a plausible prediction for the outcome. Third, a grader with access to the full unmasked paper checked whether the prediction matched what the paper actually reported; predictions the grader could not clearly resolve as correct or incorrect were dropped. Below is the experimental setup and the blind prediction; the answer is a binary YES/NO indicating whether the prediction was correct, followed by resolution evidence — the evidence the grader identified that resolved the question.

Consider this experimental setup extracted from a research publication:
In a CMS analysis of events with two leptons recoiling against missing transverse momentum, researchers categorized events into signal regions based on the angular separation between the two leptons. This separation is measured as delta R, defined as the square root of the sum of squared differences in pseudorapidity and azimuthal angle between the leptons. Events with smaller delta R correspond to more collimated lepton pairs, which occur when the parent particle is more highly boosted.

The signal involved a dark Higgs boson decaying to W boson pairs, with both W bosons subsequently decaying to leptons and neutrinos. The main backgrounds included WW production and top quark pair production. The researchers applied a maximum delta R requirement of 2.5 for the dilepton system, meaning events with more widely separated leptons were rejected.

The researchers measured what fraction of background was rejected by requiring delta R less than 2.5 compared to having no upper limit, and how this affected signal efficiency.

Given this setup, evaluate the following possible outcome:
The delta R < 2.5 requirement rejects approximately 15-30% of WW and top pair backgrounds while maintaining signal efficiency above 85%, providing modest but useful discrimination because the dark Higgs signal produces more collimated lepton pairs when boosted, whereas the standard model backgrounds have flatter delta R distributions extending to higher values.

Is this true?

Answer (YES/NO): NO